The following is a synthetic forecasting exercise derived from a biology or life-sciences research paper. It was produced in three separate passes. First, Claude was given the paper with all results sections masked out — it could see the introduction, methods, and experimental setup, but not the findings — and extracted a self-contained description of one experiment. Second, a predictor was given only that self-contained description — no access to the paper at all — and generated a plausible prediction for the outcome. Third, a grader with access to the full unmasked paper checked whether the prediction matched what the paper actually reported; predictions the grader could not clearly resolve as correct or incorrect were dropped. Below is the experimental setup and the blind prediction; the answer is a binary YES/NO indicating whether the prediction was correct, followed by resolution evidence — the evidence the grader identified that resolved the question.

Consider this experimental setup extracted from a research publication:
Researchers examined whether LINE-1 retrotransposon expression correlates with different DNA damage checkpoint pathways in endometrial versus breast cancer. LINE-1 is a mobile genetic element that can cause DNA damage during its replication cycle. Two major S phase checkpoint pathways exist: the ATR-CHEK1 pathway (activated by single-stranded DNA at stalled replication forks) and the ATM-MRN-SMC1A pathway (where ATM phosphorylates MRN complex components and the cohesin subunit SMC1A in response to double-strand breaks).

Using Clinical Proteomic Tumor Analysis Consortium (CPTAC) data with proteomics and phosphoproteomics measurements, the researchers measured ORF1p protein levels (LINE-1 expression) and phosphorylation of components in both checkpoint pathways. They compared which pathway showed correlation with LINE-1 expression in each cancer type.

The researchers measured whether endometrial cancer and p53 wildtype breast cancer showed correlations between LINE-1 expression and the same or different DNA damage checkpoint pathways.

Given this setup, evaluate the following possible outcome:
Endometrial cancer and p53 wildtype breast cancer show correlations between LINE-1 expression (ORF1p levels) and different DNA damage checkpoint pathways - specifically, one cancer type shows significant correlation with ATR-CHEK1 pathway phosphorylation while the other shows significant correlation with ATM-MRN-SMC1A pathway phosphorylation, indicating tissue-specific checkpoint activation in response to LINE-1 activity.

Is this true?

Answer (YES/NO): YES